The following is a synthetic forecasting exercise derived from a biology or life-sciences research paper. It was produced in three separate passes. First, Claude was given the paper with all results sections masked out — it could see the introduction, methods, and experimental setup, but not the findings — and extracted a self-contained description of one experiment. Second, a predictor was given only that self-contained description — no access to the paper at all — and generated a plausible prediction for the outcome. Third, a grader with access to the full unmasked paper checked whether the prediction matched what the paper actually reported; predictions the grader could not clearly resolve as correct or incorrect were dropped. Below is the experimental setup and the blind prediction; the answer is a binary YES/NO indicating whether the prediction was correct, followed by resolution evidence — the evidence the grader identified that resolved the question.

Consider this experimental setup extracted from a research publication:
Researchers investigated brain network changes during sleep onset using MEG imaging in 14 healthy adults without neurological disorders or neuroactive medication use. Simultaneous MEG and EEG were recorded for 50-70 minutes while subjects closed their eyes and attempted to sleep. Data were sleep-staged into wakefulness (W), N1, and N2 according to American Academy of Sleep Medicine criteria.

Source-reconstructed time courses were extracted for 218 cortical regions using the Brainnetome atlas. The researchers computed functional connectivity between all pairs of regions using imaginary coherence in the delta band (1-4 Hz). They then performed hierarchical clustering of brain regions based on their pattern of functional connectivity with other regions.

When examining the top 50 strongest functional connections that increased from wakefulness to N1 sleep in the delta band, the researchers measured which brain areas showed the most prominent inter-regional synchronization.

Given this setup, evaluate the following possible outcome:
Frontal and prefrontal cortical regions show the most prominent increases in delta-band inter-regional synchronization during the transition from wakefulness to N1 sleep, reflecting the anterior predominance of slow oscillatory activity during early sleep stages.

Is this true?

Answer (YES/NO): YES